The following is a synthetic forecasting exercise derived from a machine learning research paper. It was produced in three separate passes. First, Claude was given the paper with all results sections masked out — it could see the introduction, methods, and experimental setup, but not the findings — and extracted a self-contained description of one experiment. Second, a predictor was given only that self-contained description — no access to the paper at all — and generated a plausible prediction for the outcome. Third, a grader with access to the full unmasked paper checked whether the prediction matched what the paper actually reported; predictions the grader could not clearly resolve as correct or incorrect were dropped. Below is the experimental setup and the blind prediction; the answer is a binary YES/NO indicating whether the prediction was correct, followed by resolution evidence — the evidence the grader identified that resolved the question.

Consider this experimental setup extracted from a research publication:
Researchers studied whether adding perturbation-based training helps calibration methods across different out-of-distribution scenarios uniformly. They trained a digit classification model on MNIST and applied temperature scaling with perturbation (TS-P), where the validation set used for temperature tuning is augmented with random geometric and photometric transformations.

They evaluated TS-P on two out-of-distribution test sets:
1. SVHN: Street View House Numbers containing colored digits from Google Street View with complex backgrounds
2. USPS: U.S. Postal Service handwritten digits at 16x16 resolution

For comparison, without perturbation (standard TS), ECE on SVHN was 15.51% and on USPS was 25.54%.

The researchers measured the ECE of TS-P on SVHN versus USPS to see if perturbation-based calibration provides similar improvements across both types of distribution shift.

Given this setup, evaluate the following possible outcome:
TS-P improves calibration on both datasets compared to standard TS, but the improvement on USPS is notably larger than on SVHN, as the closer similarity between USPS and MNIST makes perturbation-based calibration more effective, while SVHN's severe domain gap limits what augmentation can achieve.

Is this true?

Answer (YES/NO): NO